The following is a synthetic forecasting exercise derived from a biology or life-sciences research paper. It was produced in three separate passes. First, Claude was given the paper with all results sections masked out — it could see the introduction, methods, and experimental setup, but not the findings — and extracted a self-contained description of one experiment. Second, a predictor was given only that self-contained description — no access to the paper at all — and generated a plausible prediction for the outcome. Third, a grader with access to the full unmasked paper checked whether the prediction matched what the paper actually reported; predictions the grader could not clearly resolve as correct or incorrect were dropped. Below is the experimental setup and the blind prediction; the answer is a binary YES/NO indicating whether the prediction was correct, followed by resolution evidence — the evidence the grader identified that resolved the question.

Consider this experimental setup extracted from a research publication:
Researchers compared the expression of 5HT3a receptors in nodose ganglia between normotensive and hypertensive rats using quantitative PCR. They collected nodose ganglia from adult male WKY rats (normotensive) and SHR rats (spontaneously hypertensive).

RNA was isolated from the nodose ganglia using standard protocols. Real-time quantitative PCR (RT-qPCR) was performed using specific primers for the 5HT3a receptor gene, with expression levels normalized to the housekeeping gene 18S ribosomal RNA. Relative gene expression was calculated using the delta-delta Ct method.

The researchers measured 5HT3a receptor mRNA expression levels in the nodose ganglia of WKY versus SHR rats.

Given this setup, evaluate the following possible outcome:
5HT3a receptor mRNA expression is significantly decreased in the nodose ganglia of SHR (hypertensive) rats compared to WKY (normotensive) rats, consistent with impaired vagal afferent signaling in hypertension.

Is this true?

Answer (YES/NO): YES